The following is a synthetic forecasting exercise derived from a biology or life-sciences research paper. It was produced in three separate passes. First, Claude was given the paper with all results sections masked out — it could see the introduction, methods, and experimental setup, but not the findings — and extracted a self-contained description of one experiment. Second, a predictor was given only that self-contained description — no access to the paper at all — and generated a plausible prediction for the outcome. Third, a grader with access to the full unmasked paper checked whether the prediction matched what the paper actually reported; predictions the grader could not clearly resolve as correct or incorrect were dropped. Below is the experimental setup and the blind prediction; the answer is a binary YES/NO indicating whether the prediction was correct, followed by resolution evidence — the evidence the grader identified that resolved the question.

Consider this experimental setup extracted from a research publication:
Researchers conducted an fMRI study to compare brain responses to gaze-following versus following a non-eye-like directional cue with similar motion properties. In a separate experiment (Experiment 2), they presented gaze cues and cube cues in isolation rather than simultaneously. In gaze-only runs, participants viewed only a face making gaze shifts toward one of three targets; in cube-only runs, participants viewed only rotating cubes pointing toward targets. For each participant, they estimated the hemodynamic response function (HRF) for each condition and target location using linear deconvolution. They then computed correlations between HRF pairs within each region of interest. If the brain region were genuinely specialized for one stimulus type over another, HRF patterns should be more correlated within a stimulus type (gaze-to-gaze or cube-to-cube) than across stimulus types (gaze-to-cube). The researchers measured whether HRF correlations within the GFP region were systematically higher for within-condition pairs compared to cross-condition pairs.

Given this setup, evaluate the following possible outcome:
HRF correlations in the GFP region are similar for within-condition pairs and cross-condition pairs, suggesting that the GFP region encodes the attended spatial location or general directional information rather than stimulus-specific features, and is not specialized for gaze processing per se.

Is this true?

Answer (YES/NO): NO